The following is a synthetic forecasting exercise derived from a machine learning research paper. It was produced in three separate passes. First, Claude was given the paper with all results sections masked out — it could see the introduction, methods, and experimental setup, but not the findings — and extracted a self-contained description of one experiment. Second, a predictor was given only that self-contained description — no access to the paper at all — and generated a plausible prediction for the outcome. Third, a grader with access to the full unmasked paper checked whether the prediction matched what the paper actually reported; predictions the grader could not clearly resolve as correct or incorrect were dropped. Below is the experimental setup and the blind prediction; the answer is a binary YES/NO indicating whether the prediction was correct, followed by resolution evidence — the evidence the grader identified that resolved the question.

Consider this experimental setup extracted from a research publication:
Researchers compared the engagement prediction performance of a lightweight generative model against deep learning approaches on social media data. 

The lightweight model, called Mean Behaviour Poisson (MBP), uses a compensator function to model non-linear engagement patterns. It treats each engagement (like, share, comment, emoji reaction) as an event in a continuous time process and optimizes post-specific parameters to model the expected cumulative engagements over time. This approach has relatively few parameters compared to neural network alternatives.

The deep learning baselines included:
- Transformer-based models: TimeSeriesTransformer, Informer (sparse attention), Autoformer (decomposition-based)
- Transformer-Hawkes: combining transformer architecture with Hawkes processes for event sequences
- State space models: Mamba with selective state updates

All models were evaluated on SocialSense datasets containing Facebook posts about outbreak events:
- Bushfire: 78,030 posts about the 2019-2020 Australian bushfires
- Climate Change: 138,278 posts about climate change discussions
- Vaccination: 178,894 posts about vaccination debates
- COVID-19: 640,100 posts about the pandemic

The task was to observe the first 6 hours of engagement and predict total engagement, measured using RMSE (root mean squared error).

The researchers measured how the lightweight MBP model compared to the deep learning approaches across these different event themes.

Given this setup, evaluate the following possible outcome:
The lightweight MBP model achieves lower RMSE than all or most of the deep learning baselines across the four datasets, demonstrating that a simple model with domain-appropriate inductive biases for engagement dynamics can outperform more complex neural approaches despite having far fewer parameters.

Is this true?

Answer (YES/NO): NO